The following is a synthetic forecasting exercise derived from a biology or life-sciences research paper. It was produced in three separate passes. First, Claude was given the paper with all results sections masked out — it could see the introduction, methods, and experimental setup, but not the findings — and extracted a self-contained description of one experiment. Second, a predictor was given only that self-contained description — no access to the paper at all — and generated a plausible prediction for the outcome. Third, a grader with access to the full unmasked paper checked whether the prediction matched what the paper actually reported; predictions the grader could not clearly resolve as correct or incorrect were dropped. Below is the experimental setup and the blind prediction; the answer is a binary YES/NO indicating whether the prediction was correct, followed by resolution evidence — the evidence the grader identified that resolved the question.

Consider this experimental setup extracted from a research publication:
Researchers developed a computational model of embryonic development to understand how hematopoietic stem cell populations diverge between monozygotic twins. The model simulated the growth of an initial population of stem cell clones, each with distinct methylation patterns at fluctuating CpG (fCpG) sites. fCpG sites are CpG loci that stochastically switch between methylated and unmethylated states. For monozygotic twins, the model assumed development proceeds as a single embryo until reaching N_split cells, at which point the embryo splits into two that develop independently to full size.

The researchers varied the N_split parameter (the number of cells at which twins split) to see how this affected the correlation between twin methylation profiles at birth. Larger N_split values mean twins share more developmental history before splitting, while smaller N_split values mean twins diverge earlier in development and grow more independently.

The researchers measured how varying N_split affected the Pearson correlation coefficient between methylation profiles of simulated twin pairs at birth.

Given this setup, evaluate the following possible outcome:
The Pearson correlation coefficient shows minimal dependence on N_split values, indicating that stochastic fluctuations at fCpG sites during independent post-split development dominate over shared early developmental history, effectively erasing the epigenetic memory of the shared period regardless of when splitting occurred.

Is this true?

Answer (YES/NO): NO